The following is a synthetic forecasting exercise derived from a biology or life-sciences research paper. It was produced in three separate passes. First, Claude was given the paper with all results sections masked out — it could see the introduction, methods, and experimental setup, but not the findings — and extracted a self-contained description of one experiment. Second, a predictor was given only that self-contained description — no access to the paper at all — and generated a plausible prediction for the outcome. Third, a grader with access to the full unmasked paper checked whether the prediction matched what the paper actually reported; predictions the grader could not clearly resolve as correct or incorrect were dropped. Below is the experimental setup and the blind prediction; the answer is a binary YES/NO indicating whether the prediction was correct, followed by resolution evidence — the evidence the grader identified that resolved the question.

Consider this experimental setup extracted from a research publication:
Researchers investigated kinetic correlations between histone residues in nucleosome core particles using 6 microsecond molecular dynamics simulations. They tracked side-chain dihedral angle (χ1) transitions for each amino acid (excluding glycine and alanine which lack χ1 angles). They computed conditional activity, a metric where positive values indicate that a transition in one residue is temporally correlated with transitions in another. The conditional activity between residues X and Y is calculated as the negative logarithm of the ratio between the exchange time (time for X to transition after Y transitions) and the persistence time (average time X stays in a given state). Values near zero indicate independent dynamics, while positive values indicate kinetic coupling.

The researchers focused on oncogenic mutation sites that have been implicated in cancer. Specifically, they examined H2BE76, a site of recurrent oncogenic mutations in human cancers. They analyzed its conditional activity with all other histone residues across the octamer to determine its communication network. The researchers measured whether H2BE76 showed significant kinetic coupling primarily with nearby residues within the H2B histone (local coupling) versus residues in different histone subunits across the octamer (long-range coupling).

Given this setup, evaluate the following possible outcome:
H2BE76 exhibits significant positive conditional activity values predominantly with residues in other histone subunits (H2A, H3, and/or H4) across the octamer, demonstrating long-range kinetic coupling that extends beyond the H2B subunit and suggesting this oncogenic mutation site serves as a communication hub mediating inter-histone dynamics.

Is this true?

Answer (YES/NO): NO